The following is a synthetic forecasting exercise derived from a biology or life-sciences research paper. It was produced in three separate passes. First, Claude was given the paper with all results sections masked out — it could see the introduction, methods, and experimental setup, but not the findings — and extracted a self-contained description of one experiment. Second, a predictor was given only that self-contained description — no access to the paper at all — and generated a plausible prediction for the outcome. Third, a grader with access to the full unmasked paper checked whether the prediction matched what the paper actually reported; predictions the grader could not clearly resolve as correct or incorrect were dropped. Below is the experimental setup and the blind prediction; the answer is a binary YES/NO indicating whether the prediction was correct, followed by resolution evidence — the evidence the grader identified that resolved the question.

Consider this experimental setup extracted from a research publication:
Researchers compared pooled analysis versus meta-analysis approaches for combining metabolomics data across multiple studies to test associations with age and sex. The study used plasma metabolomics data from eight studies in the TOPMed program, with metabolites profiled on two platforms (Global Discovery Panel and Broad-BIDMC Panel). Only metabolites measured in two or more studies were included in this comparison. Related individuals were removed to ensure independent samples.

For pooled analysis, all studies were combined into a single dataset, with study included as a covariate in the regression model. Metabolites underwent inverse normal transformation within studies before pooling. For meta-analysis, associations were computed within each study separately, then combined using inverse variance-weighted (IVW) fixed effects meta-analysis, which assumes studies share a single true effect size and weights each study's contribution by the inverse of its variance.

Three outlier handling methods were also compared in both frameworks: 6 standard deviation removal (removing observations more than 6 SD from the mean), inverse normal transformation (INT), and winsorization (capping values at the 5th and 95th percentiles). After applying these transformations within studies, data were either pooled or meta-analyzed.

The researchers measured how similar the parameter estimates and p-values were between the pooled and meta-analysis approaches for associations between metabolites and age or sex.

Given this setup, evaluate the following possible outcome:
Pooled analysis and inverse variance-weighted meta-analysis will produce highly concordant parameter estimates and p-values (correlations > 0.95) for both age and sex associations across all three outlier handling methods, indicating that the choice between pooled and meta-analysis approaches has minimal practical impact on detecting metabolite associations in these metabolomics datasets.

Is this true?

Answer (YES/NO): NO